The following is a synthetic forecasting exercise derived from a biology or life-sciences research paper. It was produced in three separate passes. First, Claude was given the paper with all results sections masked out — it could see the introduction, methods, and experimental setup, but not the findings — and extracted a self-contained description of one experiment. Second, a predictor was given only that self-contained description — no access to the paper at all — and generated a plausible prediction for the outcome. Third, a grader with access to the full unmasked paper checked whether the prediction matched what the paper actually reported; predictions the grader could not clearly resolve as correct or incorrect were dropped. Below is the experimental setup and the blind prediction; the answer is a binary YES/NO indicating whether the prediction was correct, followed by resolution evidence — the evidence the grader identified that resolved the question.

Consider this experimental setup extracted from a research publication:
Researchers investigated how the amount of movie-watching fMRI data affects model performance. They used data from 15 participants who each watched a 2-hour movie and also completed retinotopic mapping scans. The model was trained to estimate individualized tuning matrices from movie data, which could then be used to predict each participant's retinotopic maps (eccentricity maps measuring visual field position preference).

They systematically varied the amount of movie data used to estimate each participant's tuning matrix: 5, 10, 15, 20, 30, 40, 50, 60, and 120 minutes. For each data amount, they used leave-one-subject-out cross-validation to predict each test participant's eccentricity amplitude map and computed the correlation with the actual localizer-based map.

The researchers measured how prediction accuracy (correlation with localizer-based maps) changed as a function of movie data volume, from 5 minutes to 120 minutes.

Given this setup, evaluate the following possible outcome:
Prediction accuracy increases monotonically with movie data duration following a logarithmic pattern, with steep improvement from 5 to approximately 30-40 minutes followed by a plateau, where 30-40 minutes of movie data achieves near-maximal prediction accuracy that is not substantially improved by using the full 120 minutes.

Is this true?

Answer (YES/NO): NO